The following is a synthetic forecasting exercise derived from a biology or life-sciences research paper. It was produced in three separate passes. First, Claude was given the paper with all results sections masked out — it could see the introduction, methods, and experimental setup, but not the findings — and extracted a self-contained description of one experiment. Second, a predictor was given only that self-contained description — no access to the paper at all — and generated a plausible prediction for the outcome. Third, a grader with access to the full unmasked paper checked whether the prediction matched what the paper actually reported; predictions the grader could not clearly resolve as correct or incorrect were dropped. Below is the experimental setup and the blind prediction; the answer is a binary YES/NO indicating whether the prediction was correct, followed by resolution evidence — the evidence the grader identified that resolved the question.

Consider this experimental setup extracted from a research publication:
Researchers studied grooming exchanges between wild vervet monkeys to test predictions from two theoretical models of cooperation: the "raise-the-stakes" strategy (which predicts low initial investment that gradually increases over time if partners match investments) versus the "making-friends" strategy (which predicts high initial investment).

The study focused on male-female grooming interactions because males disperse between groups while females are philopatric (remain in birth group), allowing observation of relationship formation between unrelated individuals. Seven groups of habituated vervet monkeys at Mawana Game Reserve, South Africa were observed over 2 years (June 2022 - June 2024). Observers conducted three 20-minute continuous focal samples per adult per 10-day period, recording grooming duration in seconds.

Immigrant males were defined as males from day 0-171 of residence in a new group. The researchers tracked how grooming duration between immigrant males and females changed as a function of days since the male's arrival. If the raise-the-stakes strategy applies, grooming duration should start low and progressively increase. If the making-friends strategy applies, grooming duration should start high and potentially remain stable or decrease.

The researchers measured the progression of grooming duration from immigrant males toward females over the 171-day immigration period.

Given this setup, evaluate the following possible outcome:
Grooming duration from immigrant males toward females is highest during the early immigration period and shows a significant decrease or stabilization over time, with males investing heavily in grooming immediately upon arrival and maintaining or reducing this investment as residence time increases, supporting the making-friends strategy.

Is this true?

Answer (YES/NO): NO